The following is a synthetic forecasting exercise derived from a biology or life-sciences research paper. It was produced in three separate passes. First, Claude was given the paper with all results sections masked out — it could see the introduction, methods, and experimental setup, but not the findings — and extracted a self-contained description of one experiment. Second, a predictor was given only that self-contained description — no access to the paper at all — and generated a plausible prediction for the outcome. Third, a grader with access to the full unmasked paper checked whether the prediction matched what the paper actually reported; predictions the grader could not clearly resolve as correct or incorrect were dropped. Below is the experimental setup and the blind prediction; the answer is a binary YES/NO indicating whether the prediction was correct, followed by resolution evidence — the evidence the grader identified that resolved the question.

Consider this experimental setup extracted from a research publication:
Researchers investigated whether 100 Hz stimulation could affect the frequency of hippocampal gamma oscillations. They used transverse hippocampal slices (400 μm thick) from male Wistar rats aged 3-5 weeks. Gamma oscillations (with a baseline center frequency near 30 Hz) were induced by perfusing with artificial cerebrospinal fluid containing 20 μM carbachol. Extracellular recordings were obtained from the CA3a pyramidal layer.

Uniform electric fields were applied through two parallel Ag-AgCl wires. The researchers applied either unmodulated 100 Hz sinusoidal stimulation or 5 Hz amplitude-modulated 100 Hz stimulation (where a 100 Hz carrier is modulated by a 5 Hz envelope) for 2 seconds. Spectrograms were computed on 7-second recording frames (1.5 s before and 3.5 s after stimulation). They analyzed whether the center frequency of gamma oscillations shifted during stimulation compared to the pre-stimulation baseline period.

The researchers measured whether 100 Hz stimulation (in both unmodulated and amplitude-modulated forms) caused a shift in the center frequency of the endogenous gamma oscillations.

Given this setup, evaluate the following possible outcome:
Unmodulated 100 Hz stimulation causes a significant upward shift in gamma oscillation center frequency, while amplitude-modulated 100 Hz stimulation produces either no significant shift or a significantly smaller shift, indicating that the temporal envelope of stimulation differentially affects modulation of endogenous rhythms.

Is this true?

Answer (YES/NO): NO